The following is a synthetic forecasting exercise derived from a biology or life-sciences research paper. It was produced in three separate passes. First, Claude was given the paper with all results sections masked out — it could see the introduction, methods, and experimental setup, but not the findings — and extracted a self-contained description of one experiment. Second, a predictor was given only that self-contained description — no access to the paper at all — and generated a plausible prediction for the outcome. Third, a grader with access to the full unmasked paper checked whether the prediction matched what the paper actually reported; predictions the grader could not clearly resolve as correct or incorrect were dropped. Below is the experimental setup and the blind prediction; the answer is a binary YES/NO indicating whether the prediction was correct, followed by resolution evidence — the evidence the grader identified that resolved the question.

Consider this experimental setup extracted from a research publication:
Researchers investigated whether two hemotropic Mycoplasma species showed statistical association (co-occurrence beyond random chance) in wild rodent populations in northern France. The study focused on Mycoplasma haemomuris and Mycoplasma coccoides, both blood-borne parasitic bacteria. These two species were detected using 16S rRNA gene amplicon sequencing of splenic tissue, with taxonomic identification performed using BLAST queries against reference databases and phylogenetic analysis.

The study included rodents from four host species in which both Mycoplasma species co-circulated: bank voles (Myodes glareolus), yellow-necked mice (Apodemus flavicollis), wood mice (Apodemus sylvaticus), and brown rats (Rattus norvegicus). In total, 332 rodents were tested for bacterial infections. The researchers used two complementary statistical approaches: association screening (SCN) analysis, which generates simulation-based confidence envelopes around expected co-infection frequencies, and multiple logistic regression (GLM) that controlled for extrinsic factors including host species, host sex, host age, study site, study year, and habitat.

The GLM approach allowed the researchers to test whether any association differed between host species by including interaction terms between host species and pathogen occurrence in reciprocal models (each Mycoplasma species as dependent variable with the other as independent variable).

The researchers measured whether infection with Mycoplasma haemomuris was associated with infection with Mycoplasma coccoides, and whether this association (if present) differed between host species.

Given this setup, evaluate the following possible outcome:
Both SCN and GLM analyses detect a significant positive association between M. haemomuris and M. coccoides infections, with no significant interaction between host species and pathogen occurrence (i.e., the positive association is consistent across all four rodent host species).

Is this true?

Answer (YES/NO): NO